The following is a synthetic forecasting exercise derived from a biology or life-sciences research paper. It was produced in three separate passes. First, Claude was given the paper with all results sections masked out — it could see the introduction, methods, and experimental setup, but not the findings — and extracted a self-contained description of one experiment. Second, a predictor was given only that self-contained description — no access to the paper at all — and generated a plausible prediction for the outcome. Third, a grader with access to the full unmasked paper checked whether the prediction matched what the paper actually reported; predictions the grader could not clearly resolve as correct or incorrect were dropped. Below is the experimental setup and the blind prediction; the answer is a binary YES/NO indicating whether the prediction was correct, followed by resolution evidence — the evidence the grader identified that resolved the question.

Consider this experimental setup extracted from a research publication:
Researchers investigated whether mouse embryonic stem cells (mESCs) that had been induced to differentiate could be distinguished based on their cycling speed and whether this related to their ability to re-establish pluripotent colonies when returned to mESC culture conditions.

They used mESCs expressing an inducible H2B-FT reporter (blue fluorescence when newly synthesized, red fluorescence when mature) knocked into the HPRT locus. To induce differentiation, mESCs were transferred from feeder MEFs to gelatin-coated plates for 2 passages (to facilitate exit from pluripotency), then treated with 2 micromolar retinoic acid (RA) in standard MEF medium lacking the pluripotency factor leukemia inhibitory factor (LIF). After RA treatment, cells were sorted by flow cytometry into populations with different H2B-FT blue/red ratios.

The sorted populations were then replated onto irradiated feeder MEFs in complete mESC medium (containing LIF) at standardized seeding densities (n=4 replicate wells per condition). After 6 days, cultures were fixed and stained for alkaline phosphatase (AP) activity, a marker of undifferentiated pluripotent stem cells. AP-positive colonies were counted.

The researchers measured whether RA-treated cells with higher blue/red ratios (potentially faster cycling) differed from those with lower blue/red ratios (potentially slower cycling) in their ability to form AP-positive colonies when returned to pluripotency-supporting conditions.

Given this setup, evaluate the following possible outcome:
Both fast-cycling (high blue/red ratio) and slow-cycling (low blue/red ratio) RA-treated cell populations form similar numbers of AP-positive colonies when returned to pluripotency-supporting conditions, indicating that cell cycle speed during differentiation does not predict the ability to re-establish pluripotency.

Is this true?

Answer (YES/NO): NO